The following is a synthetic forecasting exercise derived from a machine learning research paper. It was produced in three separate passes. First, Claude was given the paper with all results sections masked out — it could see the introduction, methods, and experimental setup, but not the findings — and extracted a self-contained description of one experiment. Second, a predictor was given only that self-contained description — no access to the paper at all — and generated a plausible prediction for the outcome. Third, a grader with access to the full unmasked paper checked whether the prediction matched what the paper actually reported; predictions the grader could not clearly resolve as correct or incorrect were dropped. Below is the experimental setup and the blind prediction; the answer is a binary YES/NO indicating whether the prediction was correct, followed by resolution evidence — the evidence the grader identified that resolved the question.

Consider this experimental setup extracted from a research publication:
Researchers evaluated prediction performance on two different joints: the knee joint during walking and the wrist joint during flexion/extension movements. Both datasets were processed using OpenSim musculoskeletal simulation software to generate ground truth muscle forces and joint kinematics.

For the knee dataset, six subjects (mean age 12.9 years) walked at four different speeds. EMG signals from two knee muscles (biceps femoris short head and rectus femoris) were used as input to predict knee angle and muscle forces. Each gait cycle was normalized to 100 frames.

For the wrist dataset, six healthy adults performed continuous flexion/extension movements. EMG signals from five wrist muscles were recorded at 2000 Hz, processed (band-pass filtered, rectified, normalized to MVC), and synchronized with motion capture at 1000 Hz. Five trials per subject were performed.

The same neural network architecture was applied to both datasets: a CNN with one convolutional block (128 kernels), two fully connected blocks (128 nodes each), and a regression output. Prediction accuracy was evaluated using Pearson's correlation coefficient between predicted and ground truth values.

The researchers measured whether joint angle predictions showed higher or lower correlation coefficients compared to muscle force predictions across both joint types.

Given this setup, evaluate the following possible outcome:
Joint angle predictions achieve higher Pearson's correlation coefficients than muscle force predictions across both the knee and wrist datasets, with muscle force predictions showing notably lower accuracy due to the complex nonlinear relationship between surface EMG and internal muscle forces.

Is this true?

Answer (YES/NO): NO